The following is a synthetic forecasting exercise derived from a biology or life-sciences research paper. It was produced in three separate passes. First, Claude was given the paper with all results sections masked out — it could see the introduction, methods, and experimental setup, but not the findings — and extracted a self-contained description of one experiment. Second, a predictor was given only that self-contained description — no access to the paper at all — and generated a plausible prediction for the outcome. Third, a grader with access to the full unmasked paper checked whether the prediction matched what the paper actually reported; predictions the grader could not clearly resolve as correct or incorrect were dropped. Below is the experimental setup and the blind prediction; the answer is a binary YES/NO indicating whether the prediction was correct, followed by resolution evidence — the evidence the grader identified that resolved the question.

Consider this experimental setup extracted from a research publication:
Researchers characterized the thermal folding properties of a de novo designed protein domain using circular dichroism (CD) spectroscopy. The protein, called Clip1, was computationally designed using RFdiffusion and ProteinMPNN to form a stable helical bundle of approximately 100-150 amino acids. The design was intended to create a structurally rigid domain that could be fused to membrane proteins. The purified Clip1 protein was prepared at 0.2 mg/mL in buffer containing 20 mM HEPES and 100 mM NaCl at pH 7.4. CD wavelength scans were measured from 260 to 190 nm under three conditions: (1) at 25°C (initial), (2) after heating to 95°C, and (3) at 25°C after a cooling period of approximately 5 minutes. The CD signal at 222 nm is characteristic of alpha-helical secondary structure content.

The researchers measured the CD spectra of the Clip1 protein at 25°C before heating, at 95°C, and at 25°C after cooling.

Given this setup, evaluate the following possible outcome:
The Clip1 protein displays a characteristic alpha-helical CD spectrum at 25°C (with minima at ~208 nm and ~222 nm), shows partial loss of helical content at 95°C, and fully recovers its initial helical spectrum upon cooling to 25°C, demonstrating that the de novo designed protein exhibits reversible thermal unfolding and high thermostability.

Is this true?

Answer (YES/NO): YES